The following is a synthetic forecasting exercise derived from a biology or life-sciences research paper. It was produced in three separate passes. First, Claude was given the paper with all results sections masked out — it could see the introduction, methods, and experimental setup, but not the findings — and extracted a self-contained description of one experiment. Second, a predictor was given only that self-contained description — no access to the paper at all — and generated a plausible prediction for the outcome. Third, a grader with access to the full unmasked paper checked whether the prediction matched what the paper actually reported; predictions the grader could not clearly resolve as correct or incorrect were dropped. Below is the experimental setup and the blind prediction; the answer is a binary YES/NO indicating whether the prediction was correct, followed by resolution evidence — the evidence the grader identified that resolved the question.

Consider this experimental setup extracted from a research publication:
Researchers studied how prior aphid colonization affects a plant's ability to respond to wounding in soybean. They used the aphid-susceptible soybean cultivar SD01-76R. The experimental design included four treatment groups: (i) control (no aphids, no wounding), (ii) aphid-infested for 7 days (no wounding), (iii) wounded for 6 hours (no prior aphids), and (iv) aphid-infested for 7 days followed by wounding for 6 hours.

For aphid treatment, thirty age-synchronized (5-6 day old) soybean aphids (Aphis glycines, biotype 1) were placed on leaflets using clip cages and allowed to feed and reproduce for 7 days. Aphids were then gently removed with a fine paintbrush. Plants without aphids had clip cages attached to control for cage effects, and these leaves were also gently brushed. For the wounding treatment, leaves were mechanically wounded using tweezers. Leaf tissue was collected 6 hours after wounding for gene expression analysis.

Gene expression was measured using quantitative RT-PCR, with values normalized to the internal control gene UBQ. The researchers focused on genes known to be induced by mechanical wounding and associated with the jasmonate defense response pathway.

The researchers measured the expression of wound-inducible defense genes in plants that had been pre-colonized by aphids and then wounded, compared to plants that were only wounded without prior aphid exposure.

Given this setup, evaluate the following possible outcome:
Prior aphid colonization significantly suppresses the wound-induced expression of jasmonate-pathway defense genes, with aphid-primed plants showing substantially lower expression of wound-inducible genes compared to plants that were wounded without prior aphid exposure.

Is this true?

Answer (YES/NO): YES